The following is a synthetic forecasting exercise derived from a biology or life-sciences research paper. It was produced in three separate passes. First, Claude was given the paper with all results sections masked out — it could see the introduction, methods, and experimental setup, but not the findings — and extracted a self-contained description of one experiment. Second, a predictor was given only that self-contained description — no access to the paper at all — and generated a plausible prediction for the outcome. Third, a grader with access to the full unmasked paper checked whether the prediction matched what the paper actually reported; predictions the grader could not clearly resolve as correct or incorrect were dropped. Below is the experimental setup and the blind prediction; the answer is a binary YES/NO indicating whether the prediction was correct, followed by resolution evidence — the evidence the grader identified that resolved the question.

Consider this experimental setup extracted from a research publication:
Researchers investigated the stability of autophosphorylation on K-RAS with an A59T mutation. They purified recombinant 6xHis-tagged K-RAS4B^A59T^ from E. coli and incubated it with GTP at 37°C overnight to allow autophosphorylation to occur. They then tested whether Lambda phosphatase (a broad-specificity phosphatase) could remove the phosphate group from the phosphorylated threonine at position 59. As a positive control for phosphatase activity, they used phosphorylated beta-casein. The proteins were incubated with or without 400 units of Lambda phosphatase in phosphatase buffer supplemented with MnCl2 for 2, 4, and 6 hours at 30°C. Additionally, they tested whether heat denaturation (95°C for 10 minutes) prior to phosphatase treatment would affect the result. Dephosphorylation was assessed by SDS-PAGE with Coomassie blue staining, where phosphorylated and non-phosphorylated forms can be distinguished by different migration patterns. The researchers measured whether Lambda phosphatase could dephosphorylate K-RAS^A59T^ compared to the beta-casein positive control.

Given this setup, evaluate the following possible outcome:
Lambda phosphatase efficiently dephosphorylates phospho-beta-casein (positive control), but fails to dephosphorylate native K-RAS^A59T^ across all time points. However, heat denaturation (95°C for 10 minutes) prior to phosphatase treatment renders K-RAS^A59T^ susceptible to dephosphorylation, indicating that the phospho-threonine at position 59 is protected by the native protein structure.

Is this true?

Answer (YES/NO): YES